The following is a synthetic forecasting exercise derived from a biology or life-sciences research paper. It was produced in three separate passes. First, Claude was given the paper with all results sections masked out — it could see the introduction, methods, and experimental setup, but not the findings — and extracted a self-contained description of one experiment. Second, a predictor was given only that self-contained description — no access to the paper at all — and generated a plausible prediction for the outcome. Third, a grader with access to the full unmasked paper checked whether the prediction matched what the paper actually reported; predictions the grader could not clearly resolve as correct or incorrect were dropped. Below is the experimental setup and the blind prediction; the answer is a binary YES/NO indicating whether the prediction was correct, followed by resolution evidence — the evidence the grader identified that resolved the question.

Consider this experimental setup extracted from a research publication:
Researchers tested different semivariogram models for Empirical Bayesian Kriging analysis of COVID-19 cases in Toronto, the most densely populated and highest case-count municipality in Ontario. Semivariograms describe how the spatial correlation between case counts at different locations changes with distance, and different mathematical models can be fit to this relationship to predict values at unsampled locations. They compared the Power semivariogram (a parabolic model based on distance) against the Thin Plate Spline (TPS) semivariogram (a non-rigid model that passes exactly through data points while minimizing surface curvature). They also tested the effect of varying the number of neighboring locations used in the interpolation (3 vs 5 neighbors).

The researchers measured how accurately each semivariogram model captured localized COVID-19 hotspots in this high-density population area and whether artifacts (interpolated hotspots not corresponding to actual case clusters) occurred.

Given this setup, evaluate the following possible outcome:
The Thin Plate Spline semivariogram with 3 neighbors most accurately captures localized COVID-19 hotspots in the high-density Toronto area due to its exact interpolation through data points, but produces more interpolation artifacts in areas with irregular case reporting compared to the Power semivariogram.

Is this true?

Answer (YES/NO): NO